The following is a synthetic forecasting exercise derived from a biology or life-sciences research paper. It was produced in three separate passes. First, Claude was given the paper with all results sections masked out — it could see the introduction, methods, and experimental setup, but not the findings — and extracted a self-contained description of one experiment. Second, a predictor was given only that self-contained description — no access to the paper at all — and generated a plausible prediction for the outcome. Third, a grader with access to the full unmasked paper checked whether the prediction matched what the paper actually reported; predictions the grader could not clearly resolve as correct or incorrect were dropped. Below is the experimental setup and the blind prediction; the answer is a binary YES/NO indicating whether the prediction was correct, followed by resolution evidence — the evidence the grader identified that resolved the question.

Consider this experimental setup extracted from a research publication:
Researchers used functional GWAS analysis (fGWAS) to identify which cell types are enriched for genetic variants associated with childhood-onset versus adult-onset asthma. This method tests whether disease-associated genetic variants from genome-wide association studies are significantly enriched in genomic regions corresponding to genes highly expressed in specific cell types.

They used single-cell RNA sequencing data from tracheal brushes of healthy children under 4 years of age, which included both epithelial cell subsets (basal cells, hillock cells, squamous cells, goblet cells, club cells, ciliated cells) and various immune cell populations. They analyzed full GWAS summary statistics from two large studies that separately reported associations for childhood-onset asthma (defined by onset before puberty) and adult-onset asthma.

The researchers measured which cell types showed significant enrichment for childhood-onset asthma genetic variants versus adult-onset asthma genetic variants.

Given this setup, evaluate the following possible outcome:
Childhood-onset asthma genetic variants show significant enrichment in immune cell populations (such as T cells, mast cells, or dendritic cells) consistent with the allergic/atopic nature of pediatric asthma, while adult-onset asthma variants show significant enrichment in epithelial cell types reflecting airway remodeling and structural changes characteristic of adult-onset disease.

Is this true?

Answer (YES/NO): NO